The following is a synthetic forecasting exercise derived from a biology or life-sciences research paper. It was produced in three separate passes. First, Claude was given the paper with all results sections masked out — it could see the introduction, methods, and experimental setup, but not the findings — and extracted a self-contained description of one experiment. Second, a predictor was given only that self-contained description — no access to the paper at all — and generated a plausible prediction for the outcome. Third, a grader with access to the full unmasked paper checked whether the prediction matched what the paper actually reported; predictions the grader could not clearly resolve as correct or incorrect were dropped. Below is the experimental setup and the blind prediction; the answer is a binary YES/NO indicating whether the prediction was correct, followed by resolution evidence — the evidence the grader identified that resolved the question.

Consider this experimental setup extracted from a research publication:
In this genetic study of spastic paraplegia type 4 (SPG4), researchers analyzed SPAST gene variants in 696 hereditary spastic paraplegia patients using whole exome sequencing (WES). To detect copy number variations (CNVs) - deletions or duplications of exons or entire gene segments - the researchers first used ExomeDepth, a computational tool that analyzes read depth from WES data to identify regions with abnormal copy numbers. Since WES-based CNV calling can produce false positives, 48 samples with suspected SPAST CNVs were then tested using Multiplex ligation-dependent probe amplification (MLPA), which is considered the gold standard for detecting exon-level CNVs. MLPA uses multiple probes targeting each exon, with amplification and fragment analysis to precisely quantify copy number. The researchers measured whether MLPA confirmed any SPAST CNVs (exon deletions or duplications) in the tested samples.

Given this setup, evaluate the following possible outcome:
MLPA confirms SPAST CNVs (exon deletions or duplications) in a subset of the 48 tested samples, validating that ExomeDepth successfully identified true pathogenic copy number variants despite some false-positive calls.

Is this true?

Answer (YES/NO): YES